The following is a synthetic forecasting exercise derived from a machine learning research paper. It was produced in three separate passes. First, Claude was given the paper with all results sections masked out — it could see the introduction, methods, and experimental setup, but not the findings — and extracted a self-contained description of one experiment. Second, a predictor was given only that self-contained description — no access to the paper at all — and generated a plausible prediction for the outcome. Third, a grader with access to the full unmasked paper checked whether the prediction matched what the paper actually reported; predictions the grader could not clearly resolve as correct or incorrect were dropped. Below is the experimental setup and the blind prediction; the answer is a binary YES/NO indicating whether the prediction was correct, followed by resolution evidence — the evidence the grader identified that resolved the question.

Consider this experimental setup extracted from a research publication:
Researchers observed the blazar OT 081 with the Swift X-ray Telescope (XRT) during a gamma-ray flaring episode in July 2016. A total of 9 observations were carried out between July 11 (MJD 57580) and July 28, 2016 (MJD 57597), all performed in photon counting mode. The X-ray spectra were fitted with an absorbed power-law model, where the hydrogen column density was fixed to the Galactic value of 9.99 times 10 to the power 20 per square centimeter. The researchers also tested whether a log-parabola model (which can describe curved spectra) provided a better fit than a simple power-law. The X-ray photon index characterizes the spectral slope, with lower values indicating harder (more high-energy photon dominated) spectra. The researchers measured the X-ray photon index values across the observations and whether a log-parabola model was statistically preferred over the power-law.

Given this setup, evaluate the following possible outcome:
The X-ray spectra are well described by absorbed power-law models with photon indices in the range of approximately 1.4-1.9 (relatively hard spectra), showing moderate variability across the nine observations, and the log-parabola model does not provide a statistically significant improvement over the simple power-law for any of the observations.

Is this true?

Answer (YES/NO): NO